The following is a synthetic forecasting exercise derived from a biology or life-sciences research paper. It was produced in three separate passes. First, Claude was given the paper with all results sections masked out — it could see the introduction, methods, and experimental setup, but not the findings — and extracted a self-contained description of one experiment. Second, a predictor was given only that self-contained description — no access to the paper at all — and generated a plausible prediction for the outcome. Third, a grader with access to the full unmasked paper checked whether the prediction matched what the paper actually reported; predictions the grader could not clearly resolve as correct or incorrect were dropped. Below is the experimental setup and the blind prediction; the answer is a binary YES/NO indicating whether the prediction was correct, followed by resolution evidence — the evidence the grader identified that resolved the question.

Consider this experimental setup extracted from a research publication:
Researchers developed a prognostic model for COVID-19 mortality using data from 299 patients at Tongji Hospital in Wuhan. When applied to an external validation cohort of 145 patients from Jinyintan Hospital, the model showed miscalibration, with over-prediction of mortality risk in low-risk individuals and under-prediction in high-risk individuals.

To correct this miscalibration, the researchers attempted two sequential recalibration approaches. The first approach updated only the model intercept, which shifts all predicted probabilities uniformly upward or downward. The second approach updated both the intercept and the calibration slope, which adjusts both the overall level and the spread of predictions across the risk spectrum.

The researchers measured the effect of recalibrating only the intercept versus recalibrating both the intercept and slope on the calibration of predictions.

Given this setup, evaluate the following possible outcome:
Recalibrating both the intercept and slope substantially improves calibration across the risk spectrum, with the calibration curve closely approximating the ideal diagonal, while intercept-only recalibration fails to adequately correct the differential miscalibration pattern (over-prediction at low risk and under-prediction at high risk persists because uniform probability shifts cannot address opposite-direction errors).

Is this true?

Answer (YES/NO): YES